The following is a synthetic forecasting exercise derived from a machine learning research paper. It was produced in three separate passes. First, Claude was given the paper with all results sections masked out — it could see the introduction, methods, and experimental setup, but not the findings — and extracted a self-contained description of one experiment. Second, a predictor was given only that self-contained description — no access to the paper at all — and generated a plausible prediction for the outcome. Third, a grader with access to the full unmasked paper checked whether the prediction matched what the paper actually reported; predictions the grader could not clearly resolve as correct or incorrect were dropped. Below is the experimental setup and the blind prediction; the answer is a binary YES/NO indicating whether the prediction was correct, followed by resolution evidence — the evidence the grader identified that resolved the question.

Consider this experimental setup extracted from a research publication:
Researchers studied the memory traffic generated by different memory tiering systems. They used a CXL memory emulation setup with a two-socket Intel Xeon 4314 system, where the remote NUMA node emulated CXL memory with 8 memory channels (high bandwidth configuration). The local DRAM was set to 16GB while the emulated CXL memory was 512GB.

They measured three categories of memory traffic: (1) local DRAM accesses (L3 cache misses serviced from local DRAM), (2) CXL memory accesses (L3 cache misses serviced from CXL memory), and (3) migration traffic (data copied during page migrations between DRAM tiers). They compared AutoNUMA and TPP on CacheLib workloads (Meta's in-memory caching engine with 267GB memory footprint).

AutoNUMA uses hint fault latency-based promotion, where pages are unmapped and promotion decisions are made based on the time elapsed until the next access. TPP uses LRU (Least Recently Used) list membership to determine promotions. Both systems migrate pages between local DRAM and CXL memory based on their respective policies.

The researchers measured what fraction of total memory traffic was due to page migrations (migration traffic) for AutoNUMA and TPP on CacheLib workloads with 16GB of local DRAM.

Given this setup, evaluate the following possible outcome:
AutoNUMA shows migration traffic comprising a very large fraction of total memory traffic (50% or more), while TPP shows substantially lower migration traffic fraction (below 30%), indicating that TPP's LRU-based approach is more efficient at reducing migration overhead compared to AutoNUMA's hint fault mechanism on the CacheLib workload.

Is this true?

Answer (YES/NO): NO